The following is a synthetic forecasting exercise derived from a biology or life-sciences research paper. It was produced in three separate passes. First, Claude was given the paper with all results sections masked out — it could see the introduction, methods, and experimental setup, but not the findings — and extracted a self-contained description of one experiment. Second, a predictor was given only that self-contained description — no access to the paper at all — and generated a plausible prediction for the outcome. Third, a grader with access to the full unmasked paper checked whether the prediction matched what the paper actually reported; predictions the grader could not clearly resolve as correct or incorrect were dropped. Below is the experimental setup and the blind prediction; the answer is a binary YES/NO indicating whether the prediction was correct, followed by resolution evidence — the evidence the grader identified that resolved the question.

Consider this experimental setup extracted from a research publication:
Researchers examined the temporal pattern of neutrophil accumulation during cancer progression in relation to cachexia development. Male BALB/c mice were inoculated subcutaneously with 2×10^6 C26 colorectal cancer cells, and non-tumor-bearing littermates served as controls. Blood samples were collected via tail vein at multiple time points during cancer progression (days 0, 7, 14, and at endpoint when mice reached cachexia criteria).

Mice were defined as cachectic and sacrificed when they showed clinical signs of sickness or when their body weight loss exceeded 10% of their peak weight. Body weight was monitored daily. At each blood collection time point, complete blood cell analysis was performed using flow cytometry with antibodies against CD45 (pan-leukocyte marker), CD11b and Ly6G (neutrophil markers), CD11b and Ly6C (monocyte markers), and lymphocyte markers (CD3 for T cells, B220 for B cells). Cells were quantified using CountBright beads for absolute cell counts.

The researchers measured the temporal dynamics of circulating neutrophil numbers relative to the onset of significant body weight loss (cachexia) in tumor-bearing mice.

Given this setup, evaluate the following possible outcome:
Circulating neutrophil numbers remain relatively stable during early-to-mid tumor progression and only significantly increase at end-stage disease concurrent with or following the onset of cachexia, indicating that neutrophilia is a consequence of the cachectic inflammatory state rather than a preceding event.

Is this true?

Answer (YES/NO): NO